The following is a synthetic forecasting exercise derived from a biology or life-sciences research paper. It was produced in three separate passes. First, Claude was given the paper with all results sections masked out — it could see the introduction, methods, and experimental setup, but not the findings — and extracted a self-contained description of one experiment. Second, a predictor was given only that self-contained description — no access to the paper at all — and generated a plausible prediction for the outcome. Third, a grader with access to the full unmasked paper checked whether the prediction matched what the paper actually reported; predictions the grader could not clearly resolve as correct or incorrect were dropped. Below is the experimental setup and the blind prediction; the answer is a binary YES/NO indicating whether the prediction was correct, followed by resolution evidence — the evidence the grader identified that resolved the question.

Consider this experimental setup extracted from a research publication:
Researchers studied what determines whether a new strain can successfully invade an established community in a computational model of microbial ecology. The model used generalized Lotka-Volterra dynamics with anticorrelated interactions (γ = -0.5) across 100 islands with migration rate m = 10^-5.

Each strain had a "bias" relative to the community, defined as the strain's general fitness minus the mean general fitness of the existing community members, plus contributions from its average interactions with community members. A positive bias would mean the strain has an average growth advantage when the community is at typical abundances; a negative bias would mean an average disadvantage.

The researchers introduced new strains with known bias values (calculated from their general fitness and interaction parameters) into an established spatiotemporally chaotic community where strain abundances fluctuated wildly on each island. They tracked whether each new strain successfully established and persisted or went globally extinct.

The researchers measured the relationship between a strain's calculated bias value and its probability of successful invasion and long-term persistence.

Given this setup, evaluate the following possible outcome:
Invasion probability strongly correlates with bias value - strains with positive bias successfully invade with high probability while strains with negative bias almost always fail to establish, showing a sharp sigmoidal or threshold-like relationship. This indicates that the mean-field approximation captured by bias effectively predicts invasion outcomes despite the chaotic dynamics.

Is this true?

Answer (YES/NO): NO